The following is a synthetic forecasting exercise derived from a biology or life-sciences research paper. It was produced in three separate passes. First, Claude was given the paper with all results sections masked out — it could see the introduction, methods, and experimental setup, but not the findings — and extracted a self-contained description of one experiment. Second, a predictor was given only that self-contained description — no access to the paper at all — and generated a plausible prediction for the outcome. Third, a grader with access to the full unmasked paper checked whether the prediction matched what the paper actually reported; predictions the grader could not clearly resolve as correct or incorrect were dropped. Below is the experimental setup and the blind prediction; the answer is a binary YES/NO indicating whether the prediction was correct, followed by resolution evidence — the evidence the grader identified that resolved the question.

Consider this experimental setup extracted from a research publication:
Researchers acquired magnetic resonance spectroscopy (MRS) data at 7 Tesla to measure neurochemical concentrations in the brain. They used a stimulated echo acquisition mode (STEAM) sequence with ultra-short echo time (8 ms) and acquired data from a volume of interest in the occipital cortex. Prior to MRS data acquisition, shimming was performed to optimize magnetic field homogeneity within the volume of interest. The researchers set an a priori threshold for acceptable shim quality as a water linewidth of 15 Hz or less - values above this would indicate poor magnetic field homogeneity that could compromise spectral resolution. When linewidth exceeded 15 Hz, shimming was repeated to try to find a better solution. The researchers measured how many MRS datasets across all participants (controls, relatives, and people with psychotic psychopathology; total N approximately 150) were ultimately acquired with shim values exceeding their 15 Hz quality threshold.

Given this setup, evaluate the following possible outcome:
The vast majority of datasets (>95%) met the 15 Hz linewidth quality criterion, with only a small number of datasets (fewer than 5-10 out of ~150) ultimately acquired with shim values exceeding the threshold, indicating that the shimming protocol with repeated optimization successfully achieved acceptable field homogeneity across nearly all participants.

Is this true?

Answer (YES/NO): YES